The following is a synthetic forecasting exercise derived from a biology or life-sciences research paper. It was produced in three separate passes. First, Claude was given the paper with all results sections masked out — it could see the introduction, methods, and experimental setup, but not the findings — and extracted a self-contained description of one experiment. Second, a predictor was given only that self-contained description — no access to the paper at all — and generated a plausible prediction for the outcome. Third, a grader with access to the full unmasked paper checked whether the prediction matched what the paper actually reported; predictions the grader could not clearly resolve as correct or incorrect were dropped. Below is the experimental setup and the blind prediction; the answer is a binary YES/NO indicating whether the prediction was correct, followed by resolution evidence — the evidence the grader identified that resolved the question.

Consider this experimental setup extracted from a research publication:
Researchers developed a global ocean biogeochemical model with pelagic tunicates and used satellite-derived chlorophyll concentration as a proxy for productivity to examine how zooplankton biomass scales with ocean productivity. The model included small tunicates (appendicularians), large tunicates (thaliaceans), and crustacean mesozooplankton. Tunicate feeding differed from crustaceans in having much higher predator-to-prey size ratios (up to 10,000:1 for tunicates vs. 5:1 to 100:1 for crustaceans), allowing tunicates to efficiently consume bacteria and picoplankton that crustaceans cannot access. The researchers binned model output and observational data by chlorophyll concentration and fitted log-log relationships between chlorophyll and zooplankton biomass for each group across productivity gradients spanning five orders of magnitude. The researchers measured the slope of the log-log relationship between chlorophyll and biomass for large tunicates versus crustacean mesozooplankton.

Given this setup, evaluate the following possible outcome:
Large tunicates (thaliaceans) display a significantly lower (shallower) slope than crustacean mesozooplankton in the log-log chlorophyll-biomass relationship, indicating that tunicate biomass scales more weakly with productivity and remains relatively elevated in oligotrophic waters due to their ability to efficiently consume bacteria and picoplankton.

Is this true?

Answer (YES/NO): YES